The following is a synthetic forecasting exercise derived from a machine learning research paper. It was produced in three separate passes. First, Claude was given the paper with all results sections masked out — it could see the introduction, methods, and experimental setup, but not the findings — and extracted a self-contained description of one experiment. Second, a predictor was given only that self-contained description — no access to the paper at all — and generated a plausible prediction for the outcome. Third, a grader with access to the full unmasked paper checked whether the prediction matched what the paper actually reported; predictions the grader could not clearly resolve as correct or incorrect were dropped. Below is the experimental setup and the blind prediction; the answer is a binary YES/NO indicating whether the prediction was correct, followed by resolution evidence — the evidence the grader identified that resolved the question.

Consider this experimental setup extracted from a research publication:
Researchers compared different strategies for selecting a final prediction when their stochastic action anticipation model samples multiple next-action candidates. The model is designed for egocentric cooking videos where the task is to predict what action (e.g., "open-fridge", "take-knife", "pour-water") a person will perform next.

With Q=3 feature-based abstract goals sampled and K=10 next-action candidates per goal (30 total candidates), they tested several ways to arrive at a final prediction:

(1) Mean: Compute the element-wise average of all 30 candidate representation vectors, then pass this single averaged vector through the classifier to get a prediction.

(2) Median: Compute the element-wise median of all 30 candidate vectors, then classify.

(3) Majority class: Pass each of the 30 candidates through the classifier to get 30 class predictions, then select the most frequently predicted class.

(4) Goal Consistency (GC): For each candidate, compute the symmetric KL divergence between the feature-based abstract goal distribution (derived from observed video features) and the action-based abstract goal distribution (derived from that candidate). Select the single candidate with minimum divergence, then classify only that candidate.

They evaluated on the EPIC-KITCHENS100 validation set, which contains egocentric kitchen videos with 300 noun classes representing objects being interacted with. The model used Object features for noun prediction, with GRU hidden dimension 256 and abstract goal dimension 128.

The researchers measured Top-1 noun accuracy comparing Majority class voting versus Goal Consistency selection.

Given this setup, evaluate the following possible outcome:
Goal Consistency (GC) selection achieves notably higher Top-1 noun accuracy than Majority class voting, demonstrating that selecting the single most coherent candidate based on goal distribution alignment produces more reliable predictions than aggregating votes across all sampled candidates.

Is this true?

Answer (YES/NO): YES